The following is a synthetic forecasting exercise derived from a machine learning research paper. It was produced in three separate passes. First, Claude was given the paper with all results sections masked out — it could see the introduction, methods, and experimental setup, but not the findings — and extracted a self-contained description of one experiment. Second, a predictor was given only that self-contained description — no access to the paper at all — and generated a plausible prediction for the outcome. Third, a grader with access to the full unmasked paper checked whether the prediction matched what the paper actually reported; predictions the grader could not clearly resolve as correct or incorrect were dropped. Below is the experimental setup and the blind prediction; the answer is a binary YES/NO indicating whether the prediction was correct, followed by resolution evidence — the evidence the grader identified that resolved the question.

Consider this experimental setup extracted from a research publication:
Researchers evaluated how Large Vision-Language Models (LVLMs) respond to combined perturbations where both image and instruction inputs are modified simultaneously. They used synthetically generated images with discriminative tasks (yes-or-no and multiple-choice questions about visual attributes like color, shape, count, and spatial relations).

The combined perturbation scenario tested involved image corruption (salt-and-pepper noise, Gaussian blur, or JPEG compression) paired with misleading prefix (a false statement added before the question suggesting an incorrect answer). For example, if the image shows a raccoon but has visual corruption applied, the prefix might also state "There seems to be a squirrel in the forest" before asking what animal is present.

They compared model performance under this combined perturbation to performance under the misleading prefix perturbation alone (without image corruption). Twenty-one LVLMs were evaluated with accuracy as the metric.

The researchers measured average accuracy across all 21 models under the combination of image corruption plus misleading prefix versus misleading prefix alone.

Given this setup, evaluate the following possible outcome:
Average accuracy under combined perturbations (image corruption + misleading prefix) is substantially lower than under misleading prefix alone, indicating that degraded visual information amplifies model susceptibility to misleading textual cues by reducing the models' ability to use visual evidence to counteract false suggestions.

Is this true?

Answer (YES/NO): NO